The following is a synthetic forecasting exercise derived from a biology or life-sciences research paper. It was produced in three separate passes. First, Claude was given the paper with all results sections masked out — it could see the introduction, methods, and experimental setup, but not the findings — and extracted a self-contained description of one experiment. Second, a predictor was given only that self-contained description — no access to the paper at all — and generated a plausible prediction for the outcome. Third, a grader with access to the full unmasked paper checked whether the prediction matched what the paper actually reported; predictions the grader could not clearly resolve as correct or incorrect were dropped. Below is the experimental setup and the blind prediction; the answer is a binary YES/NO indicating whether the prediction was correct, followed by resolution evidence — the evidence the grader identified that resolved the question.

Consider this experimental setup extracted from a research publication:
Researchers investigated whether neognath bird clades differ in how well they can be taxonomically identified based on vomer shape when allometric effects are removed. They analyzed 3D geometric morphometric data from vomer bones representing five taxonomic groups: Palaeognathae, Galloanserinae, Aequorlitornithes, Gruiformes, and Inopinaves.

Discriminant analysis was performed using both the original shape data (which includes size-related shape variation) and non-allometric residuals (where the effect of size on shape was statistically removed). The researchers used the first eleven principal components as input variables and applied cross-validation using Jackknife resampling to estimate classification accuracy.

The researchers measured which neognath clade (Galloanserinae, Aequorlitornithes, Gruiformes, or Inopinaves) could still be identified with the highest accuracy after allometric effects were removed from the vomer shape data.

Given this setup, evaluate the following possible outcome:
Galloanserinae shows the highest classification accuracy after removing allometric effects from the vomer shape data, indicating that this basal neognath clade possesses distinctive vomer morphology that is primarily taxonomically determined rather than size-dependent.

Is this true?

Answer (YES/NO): YES